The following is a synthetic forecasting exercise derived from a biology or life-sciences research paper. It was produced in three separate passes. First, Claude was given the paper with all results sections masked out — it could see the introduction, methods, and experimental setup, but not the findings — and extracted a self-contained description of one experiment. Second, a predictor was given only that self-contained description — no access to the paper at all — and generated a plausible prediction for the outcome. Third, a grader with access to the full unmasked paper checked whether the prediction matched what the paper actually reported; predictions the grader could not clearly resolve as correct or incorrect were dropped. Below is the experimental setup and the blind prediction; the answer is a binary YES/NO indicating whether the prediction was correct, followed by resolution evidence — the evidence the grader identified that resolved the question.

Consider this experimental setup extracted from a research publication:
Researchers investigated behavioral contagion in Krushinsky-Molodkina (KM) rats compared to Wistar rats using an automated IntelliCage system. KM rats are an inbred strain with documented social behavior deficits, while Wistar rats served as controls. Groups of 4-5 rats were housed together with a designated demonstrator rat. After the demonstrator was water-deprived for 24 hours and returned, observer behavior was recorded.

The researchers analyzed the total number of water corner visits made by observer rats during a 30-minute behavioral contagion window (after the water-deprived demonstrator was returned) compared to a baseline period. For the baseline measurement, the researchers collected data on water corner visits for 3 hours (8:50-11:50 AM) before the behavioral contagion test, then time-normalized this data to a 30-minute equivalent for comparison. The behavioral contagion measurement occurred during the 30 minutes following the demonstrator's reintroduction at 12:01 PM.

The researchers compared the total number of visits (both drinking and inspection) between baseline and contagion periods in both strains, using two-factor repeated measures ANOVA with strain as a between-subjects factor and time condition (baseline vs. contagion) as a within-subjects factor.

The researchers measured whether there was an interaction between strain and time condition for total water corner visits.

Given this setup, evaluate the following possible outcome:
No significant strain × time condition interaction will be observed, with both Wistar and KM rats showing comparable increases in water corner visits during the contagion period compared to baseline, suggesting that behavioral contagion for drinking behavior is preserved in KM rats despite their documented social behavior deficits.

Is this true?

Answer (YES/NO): NO